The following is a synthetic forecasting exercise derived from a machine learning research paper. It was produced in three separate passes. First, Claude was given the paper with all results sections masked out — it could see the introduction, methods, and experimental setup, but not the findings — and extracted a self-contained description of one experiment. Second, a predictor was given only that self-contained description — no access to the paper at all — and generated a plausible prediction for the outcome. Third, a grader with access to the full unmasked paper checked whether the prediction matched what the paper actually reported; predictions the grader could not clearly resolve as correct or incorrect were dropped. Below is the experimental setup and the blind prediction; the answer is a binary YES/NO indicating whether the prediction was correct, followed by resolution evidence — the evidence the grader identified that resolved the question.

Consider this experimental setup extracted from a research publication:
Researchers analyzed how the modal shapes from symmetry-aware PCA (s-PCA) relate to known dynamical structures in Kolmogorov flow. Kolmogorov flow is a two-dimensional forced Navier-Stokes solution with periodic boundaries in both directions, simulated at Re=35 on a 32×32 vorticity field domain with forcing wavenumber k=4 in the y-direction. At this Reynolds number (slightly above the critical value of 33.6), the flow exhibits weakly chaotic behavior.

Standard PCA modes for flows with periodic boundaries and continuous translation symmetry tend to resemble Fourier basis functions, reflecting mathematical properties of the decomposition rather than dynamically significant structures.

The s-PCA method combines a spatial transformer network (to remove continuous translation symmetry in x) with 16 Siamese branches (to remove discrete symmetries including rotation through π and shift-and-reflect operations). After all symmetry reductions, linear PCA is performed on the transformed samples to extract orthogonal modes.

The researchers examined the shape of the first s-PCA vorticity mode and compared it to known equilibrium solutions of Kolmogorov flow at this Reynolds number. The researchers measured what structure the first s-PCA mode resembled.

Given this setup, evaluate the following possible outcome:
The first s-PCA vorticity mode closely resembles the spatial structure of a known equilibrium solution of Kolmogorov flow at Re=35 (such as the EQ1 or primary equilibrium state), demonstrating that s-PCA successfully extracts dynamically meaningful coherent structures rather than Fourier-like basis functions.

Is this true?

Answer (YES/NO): YES